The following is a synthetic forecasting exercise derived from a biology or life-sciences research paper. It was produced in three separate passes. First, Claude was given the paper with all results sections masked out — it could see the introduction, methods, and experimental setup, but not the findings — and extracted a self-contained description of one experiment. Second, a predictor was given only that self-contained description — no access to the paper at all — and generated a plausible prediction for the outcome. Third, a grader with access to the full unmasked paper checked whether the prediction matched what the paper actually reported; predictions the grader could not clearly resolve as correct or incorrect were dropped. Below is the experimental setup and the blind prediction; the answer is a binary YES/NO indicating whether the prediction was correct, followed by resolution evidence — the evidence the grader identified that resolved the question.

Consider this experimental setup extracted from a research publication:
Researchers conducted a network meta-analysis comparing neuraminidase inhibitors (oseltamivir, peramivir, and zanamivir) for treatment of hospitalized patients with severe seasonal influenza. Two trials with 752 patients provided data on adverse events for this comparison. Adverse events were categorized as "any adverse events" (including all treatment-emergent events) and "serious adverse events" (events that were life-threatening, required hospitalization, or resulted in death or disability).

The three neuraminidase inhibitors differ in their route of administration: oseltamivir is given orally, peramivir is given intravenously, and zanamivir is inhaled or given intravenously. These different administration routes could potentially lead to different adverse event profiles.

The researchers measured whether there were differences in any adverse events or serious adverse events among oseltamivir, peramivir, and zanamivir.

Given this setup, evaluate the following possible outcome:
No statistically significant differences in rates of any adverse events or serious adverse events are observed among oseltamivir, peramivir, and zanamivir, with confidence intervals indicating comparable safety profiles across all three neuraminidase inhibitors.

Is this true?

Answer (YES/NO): YES